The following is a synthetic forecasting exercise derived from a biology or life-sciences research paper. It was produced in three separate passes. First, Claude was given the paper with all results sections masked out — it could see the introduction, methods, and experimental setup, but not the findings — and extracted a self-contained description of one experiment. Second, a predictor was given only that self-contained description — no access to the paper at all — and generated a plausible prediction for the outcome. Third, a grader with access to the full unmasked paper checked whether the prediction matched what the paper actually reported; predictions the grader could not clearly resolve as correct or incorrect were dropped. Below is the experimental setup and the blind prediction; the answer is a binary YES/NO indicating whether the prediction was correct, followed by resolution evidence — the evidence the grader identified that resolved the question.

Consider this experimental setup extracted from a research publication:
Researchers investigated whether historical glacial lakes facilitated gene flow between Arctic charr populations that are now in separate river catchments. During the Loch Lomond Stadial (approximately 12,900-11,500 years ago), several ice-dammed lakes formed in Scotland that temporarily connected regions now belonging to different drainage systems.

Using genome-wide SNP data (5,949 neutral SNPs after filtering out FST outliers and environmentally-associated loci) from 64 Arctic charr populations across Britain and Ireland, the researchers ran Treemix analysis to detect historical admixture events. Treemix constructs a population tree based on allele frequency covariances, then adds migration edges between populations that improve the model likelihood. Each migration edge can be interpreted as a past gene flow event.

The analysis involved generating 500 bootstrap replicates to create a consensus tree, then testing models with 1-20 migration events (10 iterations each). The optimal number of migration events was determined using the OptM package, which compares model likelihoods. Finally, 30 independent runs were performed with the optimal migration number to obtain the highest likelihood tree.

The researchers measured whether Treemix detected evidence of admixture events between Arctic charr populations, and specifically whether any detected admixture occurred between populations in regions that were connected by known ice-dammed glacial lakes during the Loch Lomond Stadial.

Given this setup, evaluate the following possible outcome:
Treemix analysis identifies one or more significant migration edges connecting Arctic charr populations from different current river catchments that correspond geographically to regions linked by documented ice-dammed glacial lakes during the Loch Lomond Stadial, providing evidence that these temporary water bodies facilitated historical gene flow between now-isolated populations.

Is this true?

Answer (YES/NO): YES